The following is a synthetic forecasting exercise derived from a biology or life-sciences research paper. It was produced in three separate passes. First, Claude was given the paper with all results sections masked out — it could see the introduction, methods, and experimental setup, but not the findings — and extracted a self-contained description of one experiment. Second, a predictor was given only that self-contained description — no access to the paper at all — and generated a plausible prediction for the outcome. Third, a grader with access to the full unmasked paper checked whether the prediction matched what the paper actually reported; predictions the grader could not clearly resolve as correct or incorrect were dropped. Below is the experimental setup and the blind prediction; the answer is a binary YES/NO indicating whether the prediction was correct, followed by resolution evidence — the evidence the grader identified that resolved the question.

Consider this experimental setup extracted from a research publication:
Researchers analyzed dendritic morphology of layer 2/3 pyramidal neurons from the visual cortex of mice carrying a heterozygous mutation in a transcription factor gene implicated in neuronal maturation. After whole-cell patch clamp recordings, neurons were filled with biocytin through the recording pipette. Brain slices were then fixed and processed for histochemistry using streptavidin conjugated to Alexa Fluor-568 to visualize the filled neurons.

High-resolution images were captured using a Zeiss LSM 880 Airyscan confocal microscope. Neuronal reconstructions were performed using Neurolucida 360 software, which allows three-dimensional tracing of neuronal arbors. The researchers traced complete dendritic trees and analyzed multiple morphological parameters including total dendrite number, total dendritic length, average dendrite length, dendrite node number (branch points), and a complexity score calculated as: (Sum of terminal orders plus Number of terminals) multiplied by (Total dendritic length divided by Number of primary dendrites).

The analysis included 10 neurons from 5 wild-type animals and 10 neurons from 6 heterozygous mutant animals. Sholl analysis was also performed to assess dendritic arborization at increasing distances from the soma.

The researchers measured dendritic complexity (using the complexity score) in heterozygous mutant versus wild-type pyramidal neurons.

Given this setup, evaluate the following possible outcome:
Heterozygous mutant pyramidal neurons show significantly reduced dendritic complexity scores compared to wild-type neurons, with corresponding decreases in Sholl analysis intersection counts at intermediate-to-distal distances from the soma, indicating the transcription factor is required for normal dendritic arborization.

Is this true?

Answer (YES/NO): NO